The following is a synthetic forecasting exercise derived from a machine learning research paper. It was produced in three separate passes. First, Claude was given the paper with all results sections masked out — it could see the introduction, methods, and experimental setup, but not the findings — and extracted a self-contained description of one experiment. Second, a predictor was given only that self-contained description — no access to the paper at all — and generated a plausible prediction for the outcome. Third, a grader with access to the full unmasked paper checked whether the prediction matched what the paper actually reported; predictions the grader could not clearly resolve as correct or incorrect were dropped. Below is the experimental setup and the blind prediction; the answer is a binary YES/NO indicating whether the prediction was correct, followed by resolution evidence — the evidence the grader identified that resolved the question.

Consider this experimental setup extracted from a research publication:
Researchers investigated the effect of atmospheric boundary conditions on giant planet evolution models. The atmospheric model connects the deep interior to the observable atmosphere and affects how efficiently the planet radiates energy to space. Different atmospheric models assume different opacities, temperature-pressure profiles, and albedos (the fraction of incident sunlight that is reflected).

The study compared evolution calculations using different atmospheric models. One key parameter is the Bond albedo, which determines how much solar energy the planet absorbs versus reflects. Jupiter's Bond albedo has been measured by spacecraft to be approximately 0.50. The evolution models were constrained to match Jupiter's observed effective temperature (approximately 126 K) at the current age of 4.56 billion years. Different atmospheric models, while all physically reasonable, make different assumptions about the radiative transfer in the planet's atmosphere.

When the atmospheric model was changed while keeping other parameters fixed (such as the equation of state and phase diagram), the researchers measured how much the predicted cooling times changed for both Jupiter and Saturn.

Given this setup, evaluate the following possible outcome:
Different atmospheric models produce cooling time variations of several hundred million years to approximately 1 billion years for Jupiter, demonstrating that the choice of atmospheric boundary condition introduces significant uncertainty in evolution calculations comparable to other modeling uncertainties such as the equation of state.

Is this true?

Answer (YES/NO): NO